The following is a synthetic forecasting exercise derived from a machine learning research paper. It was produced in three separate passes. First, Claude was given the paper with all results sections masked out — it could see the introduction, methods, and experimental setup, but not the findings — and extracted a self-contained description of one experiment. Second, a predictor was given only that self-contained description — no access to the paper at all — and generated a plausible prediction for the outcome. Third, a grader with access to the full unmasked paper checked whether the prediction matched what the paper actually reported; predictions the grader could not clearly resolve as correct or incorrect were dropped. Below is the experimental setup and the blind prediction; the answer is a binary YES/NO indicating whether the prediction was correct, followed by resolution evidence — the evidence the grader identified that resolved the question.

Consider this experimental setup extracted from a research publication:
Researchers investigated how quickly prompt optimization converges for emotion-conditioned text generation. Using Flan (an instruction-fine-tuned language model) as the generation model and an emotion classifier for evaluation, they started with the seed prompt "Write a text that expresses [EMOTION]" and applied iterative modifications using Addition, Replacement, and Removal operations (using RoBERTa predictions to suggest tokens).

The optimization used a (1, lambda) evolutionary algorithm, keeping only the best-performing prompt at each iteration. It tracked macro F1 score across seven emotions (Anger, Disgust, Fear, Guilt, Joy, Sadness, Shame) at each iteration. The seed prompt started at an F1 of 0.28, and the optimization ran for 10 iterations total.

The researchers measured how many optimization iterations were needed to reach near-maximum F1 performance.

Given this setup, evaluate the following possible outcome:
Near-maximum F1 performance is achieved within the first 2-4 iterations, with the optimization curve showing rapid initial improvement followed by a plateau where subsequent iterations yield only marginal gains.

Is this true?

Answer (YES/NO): YES